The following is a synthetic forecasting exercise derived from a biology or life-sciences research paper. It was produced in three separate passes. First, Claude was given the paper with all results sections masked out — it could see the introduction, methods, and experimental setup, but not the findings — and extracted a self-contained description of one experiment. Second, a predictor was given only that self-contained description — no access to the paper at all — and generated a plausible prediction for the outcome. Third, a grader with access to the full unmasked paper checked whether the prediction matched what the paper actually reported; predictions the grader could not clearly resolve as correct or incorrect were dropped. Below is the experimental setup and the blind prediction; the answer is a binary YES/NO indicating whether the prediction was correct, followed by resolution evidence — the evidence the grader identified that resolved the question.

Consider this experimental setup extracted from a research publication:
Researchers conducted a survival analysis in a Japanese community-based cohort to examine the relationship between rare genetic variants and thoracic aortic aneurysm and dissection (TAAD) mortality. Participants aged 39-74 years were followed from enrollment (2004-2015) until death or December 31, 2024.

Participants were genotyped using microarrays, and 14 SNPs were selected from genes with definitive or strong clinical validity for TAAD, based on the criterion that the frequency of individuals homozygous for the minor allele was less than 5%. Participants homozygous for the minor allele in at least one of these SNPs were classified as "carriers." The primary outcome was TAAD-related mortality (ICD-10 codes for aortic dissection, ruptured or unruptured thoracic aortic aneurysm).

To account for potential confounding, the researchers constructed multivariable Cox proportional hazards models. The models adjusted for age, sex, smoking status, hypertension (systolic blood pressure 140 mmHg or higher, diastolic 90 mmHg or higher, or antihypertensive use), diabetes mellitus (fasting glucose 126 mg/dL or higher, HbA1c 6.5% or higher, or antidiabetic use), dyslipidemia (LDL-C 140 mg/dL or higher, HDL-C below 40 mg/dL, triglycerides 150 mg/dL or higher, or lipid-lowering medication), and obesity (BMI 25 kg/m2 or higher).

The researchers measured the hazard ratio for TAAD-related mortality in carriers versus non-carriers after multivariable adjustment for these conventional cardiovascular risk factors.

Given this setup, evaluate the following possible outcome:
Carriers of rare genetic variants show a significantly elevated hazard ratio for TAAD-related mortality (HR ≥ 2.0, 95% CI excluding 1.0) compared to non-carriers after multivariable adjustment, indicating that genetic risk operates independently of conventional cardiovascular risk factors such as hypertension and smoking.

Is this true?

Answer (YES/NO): YES